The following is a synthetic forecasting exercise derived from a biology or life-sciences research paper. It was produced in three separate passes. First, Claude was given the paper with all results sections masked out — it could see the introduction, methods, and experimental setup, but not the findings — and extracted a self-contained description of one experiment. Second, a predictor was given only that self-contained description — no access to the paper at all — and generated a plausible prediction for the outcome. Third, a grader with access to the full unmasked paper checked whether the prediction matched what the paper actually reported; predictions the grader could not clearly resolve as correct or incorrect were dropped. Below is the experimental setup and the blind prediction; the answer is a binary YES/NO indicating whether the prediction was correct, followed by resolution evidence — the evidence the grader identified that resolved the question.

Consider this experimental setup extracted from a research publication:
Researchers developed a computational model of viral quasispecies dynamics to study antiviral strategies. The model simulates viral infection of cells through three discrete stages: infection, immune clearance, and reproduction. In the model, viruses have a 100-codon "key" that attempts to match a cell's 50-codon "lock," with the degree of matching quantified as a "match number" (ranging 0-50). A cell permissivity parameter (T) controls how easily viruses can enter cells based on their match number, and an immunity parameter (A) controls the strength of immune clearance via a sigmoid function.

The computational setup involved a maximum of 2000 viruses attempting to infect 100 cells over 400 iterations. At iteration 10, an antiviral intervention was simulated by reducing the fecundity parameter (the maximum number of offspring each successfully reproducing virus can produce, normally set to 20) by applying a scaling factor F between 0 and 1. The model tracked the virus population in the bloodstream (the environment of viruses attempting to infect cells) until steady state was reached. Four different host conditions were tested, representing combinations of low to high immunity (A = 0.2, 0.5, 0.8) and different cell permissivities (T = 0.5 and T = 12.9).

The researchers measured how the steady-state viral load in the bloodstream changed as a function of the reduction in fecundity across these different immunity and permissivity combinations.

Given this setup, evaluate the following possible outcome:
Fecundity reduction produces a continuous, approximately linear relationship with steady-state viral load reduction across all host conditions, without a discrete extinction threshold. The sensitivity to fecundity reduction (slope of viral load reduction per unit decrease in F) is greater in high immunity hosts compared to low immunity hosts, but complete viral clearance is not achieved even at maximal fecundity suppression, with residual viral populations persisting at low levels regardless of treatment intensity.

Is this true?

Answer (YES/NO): NO